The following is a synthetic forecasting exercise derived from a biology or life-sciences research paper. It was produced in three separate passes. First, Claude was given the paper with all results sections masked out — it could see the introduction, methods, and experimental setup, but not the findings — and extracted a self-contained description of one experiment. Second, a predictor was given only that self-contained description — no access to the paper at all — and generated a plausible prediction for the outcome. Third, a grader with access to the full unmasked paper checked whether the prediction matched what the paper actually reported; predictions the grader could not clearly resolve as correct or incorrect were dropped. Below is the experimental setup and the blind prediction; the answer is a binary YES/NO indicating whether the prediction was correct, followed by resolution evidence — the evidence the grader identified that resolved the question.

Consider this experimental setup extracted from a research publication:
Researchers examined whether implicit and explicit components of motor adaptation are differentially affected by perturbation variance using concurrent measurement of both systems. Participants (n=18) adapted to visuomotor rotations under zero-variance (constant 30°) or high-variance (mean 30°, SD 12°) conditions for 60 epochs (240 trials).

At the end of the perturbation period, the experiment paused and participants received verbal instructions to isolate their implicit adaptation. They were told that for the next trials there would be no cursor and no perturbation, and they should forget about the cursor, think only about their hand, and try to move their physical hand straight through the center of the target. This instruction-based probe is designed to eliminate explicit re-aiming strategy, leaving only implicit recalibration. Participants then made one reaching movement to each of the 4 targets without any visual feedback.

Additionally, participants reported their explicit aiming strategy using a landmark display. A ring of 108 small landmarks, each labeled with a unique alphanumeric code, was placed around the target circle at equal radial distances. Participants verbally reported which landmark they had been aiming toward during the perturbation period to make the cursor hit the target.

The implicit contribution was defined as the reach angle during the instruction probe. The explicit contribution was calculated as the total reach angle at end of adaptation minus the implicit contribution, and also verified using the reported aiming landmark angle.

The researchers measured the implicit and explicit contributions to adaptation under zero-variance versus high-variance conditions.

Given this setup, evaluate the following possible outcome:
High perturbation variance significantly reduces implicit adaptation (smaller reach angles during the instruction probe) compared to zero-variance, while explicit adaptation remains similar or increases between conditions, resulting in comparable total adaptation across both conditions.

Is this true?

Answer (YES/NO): NO